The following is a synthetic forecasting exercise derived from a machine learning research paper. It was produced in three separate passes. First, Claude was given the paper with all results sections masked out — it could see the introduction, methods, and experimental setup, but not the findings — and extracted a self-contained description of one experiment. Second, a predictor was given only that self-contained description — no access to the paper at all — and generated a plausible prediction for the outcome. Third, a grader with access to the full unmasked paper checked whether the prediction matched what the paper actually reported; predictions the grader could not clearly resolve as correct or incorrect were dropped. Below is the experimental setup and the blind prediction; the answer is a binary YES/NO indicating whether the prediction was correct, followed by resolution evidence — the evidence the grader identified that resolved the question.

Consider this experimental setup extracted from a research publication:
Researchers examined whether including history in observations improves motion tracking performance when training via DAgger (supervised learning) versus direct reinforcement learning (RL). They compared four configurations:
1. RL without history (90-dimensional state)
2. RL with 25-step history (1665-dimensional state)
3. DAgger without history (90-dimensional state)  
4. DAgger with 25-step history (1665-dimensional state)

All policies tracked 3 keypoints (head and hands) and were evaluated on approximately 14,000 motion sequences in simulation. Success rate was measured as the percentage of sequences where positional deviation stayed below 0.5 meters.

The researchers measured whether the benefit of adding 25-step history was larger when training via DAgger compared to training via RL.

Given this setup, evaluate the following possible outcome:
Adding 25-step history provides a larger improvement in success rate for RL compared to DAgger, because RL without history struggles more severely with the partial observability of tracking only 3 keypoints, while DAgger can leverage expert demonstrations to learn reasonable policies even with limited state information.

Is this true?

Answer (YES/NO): NO